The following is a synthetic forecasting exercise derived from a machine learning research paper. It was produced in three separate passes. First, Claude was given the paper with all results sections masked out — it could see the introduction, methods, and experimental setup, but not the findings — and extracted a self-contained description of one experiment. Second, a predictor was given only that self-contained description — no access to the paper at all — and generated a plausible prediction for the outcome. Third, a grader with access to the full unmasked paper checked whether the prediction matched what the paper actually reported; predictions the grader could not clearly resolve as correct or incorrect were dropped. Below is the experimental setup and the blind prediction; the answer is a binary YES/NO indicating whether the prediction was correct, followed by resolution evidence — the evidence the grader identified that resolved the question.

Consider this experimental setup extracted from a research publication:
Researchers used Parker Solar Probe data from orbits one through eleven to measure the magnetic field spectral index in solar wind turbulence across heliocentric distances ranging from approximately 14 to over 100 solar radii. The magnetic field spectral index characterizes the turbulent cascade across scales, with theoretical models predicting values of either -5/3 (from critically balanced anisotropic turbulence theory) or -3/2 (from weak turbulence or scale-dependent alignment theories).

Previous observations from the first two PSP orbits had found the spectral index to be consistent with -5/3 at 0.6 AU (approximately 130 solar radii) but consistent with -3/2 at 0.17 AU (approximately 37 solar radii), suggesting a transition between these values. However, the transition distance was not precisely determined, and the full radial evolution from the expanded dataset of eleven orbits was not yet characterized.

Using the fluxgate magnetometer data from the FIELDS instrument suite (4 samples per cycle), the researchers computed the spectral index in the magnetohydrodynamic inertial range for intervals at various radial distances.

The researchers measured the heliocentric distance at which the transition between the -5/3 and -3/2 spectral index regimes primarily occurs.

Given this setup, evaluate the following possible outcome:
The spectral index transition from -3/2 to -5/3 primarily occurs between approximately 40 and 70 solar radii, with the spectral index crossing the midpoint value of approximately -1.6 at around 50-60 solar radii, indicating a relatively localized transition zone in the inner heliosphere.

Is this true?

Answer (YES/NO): YES